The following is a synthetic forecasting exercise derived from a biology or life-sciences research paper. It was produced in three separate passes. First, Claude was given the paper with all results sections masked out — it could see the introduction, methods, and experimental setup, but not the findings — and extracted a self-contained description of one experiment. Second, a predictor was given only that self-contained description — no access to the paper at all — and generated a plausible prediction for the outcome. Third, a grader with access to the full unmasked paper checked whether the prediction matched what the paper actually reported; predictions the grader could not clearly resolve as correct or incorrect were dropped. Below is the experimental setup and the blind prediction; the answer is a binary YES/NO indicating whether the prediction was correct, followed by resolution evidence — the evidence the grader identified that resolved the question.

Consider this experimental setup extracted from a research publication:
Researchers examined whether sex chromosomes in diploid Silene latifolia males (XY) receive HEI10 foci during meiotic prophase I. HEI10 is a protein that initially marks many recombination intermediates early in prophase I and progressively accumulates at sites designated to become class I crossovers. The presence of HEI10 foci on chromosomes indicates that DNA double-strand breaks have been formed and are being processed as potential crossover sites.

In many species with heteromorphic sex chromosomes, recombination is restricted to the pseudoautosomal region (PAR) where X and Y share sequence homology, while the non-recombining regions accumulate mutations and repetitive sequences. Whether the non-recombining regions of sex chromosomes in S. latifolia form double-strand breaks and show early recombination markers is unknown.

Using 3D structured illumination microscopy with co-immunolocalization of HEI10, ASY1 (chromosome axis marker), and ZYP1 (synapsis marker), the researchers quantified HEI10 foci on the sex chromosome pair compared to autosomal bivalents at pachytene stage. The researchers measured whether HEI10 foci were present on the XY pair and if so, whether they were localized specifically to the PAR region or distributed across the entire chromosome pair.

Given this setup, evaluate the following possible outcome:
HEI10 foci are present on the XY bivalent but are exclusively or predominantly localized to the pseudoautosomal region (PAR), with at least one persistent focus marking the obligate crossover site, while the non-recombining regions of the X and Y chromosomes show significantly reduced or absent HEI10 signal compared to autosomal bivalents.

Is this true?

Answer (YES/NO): YES